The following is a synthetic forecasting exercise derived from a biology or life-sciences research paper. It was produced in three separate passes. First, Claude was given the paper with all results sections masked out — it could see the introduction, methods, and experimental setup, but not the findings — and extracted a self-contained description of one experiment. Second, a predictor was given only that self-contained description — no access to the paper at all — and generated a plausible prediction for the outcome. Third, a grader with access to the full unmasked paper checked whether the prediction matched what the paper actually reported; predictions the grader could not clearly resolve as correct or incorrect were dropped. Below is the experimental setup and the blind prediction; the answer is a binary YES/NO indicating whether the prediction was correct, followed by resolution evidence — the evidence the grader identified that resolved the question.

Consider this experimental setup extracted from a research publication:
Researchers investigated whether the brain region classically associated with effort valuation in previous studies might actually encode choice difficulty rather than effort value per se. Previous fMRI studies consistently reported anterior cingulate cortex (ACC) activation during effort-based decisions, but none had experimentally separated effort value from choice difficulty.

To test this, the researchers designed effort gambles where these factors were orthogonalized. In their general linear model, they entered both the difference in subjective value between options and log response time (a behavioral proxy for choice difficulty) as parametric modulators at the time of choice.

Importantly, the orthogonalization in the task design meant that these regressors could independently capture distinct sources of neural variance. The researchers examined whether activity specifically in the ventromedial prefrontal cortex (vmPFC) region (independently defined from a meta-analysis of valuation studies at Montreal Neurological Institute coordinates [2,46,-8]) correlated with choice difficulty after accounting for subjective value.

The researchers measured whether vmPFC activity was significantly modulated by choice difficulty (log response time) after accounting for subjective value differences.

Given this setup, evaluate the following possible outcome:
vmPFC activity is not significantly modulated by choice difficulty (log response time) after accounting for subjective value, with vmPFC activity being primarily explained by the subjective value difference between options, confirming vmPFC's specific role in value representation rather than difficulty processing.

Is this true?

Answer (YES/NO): YES